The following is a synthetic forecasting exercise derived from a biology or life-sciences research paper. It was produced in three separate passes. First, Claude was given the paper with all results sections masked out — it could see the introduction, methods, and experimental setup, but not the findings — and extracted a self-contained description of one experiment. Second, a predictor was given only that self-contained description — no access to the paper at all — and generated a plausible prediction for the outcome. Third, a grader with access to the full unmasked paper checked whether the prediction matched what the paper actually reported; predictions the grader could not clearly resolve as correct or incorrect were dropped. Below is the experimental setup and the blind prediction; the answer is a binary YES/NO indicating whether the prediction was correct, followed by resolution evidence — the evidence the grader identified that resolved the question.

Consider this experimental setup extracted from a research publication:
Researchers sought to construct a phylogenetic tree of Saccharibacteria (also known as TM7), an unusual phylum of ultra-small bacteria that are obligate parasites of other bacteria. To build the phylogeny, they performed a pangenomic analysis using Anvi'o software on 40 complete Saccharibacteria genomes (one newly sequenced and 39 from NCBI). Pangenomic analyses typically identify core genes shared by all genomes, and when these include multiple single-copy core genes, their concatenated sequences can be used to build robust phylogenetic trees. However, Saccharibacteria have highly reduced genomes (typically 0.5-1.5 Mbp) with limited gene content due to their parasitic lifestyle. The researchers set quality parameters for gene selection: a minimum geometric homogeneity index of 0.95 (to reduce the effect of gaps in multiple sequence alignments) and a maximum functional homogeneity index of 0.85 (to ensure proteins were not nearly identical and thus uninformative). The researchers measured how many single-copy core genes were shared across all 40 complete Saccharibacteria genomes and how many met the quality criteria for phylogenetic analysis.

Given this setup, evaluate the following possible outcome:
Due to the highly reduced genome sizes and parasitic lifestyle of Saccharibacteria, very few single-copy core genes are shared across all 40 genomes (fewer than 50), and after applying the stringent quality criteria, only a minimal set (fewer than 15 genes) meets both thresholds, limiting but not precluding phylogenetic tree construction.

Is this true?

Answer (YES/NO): YES